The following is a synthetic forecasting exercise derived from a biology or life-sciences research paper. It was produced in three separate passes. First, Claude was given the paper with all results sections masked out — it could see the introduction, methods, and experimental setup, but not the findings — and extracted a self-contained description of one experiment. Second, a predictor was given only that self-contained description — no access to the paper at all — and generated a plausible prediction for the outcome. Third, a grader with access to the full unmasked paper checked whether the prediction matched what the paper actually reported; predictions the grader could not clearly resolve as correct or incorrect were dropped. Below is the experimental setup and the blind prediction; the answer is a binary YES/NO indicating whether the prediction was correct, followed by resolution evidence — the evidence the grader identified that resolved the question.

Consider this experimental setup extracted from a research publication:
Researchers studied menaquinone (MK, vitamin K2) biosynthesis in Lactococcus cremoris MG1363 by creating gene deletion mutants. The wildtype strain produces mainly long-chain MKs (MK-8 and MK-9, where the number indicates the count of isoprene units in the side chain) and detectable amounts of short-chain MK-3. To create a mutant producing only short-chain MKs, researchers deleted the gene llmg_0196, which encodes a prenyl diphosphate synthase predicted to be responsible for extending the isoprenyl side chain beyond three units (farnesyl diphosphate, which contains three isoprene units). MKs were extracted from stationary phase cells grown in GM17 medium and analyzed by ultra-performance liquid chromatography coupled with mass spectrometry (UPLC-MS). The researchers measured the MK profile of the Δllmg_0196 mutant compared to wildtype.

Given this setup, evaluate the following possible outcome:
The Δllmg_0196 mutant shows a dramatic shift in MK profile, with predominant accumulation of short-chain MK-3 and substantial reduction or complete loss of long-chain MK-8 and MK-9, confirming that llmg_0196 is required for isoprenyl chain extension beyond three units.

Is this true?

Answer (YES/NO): YES